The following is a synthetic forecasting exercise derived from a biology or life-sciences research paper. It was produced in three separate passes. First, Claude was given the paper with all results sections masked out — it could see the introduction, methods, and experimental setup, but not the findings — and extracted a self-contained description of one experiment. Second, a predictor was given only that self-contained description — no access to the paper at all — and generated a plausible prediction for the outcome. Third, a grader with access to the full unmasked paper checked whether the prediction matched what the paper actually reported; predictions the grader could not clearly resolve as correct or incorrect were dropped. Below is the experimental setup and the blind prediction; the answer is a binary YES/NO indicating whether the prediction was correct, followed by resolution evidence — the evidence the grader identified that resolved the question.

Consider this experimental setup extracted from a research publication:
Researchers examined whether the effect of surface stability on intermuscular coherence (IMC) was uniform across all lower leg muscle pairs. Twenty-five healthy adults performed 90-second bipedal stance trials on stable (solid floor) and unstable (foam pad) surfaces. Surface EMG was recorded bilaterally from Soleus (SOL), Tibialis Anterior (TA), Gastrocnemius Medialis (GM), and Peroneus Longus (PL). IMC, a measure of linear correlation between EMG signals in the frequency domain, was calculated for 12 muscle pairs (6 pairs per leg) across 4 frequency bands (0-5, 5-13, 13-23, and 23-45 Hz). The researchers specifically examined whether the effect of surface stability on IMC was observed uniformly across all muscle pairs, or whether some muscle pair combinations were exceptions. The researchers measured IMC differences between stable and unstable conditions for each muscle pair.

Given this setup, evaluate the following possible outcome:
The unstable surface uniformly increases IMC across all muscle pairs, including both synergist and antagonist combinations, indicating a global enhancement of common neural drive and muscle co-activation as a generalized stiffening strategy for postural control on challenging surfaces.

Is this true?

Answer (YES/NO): NO